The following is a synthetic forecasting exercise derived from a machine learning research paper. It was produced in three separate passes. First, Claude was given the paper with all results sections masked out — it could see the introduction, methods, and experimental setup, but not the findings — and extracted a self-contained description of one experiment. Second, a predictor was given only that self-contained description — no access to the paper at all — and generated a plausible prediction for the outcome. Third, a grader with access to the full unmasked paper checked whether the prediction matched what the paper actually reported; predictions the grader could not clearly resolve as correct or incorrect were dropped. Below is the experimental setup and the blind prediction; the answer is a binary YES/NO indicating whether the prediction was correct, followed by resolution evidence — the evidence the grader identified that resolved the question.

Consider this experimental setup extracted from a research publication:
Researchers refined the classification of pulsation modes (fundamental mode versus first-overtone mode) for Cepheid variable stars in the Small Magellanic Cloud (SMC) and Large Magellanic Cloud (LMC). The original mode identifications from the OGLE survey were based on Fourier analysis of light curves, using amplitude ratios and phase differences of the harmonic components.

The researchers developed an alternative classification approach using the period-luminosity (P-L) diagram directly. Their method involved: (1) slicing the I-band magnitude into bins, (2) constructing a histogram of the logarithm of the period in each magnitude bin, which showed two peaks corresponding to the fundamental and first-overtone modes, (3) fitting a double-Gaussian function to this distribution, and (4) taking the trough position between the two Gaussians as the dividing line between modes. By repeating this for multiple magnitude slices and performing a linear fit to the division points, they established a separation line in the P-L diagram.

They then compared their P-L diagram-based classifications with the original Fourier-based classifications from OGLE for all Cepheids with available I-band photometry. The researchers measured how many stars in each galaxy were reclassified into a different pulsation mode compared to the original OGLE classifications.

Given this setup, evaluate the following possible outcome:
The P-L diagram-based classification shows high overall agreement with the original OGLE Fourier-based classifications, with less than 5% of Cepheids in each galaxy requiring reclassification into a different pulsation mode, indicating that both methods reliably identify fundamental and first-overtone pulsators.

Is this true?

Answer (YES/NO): YES